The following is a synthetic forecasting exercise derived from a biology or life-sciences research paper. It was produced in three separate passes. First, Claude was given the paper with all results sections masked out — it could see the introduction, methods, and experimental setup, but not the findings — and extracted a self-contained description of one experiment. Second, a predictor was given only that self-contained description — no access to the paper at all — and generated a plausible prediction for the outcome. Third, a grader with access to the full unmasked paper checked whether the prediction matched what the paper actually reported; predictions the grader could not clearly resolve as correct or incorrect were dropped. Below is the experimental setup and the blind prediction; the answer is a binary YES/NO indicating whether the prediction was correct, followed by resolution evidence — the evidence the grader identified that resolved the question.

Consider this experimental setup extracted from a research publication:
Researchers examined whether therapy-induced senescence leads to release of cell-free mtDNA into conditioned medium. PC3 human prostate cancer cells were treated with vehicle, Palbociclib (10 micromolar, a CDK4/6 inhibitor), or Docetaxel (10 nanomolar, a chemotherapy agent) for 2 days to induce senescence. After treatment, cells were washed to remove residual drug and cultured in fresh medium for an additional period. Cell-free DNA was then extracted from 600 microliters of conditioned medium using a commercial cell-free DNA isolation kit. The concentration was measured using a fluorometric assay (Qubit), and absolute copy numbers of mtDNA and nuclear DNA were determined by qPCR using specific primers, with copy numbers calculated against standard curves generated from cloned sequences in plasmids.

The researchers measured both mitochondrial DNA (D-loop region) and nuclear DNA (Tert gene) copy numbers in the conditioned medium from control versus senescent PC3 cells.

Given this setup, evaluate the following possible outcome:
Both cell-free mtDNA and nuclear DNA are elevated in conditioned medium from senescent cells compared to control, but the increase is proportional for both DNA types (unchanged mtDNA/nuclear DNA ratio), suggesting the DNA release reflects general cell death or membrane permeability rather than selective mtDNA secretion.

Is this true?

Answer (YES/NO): NO